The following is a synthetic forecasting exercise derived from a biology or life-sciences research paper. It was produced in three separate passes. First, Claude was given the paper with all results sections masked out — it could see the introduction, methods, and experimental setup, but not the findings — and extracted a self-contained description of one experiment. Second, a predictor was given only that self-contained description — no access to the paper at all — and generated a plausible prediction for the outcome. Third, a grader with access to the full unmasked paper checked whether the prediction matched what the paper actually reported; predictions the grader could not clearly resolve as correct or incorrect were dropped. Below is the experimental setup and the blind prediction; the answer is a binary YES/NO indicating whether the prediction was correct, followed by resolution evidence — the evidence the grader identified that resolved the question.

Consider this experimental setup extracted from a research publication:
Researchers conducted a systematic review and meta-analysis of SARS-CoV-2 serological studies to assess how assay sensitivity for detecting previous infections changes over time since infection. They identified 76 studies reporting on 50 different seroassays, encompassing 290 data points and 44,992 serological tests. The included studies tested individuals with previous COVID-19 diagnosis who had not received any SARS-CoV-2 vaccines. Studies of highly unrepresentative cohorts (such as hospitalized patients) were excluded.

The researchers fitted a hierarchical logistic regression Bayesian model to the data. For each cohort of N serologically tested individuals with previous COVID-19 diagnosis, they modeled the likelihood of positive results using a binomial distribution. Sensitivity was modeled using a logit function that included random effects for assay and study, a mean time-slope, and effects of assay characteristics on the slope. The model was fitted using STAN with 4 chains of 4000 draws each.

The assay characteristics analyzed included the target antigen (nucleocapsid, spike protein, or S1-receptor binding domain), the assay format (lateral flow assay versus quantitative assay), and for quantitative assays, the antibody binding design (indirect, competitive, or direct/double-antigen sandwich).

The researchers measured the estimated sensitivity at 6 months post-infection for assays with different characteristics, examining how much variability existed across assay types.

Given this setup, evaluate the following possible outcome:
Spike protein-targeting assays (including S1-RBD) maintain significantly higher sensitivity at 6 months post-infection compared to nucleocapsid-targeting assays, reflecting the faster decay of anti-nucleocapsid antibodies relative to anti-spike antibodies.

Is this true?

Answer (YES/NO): YES